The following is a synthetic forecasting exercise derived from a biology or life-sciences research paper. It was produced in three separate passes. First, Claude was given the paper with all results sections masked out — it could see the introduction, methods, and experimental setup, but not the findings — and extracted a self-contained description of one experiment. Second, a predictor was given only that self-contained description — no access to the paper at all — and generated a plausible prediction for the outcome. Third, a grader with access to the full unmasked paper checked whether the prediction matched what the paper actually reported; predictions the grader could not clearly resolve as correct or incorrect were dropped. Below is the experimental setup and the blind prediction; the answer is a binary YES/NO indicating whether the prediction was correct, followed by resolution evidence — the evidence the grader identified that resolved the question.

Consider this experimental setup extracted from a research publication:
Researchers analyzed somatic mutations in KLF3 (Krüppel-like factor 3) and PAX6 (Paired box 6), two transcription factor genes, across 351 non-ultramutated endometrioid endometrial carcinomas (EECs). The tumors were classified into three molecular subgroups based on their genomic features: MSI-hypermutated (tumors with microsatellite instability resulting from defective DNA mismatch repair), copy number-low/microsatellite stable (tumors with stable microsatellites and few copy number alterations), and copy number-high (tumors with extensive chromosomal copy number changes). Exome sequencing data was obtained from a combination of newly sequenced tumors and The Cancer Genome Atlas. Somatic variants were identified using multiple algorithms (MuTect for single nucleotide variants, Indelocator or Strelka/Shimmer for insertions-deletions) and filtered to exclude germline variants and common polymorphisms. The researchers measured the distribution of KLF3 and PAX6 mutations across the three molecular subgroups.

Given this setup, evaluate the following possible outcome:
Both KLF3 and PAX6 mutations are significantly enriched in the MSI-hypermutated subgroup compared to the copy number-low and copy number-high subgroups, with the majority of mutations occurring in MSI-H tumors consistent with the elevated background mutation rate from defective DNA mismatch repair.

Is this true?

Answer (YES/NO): YES